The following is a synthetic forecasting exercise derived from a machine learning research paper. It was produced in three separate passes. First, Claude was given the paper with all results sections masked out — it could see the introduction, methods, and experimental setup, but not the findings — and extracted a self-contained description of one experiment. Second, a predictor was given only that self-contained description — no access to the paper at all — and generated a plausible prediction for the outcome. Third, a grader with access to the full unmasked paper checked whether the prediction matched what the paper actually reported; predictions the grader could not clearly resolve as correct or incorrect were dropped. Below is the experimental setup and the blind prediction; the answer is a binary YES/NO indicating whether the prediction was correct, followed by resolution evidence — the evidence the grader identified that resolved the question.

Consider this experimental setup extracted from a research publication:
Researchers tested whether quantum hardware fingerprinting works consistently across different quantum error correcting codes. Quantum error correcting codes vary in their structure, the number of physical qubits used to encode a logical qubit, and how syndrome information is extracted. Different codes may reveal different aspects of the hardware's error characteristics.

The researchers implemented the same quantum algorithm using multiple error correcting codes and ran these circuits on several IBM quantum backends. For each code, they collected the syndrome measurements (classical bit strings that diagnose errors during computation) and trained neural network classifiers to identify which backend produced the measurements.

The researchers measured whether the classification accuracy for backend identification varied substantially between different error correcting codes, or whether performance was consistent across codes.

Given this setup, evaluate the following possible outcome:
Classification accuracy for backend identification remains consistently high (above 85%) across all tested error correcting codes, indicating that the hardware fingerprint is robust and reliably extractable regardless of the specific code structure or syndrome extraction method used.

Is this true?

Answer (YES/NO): NO